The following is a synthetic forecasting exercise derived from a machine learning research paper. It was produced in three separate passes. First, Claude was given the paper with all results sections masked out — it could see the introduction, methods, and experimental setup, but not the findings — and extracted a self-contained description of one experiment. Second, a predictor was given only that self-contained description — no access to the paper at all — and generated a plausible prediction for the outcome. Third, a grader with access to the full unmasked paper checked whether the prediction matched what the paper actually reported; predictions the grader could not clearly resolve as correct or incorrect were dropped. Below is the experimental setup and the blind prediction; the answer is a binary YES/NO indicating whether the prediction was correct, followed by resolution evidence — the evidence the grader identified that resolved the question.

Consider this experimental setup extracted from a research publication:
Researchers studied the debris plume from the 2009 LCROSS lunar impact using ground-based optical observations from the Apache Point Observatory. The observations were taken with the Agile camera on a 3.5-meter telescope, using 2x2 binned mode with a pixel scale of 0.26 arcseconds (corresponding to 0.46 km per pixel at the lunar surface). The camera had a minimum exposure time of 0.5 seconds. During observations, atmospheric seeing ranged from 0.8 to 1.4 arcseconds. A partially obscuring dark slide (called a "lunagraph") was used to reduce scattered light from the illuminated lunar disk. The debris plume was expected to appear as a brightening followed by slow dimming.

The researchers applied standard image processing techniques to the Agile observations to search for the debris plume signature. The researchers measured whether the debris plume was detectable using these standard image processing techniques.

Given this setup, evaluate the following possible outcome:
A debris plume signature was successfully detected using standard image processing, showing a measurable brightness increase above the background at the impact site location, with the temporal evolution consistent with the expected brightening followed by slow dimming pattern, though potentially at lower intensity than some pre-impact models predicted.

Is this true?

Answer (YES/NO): NO